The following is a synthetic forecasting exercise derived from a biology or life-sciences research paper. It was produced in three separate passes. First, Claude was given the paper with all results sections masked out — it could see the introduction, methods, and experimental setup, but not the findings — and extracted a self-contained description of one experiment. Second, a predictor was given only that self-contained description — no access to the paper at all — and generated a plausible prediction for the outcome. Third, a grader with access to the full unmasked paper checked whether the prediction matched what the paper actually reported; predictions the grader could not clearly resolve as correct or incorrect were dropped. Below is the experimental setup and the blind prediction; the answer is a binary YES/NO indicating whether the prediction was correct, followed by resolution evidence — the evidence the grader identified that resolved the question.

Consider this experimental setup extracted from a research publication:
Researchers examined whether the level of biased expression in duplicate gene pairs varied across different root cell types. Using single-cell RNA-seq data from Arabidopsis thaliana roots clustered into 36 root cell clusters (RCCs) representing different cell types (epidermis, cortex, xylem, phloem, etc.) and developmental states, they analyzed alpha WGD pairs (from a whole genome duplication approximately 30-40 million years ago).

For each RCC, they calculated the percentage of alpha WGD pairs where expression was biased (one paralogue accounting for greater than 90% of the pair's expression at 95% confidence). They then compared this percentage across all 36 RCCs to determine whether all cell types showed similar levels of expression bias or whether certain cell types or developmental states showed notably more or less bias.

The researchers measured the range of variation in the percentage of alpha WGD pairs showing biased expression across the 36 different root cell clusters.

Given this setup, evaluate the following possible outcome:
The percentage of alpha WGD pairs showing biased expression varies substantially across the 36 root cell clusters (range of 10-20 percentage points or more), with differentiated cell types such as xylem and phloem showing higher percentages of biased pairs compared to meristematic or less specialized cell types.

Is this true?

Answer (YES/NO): NO